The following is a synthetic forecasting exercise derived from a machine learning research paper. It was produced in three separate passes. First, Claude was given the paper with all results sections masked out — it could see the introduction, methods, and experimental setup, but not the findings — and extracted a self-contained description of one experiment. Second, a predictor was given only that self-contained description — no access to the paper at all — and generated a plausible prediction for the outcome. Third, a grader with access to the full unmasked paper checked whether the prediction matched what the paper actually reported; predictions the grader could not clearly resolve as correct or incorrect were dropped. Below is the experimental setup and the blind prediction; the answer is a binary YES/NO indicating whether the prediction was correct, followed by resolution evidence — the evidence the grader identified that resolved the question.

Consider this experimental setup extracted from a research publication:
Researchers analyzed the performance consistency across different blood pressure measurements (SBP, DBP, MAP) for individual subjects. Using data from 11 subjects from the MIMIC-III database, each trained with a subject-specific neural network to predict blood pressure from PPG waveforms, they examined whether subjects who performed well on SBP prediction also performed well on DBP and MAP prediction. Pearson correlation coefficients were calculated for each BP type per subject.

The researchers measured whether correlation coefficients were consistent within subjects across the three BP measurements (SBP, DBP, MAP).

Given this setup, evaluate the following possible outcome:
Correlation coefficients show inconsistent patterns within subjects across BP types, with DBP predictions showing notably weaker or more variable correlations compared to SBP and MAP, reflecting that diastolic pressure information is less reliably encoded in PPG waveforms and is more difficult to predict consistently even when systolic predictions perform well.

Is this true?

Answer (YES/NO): NO